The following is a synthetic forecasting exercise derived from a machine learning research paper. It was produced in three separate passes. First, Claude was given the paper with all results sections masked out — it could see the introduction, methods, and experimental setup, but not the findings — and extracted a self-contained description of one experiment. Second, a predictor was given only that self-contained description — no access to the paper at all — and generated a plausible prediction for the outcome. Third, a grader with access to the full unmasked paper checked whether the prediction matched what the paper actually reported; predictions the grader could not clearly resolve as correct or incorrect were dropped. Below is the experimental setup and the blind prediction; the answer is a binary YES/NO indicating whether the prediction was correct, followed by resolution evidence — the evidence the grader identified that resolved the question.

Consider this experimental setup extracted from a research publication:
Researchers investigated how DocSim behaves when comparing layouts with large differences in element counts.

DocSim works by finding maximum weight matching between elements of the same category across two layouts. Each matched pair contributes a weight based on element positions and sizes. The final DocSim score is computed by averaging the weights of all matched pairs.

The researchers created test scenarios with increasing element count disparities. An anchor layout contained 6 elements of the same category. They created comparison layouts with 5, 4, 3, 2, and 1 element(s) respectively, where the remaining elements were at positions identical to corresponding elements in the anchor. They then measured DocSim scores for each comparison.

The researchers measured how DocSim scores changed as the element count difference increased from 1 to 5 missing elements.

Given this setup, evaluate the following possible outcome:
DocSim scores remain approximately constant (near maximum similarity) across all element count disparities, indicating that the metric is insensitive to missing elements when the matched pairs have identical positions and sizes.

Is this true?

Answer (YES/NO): YES